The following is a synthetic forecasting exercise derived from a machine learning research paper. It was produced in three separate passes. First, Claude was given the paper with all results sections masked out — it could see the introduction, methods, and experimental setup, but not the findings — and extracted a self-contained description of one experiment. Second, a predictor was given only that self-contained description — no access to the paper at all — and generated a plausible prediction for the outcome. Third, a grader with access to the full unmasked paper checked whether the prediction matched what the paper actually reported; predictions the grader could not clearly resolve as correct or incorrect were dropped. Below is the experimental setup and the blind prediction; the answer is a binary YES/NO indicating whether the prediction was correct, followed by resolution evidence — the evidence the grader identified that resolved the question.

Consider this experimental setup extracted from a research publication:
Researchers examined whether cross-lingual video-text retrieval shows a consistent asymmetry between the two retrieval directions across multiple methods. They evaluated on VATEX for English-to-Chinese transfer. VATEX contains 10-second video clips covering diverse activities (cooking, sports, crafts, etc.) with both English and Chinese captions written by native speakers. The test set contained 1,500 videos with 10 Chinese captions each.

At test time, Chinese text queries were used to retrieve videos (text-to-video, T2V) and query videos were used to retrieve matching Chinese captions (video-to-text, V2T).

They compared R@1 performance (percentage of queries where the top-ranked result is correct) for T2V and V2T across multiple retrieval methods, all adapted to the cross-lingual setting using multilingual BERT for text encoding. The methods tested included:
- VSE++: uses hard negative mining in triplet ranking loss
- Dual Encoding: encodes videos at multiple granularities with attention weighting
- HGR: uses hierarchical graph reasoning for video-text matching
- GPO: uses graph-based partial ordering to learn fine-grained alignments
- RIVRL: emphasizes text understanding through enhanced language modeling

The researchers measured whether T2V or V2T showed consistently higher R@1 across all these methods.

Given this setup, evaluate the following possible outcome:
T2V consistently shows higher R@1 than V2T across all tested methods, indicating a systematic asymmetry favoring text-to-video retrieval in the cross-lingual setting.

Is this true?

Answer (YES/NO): NO